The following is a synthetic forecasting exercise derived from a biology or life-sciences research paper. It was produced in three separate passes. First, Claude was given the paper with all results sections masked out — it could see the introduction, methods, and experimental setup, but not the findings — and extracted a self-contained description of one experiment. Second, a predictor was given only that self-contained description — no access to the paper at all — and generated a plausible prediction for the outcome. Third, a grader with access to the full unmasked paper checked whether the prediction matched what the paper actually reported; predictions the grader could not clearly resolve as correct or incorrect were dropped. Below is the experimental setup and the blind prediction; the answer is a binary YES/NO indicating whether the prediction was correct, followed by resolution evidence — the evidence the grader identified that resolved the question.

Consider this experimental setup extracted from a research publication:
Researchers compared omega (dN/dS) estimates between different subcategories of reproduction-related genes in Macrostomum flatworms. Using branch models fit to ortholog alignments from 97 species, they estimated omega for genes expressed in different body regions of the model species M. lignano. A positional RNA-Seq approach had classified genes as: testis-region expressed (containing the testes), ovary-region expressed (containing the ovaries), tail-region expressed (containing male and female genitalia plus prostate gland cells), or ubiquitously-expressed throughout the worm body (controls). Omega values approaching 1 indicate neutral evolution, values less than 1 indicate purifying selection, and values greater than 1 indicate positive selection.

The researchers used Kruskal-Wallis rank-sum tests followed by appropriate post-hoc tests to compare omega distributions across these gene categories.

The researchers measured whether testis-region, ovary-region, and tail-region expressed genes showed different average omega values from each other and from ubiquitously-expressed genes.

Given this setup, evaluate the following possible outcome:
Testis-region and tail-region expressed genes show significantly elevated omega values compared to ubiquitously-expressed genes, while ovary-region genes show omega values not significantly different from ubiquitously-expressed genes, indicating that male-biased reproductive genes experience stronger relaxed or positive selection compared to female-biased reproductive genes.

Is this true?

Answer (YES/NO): NO